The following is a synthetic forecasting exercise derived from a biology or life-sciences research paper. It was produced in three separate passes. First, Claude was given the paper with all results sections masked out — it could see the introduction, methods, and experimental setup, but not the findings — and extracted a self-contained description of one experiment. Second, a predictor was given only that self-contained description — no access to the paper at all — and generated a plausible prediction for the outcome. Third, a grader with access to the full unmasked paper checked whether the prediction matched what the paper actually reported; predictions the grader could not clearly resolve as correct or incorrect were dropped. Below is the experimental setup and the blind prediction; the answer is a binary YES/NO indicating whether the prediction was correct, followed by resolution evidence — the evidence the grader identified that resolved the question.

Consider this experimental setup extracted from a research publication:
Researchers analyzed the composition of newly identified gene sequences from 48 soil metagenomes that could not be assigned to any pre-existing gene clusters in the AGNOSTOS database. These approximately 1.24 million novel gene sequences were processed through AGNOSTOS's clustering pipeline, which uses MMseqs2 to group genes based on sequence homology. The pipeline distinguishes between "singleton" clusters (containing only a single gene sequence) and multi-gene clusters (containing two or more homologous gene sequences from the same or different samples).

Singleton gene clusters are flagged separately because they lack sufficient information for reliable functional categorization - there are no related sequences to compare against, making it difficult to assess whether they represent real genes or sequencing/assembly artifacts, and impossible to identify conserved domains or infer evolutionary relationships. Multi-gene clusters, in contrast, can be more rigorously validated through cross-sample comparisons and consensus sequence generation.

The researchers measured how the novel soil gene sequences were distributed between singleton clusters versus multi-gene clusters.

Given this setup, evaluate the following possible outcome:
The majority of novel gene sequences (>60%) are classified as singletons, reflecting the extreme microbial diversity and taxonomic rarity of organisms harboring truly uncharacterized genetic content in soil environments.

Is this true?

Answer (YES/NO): NO